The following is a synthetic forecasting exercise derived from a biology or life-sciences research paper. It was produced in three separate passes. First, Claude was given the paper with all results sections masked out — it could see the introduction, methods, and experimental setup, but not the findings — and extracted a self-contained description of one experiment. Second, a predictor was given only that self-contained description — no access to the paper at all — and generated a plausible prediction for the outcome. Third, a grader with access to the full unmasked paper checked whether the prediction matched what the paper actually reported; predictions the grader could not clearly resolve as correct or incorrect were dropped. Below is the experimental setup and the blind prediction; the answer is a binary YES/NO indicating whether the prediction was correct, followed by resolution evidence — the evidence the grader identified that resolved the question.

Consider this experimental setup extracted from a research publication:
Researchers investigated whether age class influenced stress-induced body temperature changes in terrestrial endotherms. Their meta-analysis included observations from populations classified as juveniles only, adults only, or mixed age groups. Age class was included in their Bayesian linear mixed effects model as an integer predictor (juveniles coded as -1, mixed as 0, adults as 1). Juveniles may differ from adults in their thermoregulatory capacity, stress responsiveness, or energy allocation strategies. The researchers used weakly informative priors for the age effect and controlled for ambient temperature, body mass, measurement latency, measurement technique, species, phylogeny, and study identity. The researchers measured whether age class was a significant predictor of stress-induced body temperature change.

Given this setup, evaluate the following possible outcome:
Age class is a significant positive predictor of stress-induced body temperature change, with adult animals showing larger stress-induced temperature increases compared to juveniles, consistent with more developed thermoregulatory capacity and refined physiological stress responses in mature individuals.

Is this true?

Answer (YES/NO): NO